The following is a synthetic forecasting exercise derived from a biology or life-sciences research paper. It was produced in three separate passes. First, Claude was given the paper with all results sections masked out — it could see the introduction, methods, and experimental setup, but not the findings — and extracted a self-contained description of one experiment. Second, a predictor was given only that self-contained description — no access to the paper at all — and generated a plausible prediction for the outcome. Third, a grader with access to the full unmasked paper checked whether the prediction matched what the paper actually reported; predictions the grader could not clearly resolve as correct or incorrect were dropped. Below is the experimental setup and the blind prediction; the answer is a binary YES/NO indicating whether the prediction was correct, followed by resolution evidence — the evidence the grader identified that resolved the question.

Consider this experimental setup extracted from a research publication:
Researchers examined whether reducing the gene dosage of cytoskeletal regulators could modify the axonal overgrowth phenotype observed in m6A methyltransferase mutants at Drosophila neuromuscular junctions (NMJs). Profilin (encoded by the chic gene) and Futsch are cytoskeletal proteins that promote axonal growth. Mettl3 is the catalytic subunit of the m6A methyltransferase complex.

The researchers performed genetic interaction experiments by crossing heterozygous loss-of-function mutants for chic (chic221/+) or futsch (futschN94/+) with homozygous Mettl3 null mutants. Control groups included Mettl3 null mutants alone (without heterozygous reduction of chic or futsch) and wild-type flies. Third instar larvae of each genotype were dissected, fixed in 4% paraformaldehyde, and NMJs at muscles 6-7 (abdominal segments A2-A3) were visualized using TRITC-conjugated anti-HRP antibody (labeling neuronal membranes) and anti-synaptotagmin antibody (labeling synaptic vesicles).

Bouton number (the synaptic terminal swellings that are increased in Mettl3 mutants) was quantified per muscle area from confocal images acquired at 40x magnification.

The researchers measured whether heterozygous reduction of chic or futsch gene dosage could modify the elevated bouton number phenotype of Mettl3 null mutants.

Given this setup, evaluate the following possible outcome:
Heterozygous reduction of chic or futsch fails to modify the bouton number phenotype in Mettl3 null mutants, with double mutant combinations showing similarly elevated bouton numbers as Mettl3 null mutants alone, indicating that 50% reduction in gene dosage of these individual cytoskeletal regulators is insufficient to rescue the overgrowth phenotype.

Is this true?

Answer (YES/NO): NO